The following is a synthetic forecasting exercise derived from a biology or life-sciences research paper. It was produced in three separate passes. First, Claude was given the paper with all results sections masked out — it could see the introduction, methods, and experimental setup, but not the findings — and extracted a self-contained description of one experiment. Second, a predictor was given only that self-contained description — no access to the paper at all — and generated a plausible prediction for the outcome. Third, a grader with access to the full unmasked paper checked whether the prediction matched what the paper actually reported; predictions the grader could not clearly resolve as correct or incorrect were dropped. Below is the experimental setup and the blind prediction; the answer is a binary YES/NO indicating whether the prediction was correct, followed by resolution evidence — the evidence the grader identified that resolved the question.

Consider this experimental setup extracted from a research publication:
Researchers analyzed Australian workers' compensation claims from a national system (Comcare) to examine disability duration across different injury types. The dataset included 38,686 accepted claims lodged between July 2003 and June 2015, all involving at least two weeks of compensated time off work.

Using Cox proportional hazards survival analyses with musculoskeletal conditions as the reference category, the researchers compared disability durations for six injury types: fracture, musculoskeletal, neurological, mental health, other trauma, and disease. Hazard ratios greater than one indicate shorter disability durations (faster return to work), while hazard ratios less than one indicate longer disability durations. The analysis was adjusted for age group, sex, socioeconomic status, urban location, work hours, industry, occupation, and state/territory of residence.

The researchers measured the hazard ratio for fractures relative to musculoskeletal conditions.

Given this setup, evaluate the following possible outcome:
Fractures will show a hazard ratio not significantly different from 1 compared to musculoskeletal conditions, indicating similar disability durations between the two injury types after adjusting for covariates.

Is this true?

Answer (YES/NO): YES